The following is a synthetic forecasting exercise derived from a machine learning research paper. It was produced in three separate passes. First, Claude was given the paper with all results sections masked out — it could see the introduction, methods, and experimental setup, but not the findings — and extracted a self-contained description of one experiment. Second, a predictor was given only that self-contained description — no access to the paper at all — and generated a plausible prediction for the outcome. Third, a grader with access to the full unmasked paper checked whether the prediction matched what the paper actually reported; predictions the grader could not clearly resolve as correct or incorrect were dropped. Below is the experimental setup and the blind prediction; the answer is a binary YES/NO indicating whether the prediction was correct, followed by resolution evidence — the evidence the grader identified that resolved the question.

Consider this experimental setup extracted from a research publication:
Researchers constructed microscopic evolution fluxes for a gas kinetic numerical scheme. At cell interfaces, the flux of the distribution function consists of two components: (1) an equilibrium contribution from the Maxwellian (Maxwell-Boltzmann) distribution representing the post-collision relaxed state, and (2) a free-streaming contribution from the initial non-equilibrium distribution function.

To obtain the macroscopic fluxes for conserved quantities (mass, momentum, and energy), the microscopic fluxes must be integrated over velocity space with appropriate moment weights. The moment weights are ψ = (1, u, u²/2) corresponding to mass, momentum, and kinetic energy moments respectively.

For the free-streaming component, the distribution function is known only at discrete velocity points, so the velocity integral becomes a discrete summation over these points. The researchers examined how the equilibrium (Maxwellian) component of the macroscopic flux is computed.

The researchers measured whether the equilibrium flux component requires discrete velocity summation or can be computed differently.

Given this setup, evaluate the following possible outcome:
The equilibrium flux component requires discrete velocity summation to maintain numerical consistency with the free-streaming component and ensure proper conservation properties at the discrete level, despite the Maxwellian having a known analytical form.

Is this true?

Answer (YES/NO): NO